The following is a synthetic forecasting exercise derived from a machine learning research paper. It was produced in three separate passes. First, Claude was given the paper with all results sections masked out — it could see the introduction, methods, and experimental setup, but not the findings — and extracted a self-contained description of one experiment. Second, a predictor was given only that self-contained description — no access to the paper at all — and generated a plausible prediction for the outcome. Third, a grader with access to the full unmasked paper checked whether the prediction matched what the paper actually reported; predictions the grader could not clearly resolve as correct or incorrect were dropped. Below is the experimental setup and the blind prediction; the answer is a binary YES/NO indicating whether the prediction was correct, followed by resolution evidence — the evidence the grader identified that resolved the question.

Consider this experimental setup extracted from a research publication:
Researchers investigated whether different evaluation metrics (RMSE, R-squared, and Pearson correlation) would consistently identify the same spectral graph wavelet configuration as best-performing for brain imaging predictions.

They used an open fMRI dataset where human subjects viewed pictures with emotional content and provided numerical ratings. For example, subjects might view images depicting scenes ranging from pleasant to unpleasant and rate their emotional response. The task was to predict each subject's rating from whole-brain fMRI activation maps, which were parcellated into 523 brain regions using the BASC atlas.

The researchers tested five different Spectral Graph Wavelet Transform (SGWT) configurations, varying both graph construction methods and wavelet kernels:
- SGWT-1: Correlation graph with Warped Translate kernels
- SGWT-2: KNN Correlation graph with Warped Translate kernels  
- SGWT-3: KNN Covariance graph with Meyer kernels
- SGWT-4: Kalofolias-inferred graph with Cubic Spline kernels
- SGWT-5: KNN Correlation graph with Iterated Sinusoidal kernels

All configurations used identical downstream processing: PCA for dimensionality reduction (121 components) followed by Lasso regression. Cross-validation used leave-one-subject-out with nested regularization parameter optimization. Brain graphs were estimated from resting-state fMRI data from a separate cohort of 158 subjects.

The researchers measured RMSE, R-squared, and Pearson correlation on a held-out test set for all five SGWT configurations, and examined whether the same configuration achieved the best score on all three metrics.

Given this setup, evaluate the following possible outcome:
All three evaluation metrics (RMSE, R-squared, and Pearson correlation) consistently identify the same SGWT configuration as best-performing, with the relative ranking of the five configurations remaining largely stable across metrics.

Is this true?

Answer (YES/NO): NO